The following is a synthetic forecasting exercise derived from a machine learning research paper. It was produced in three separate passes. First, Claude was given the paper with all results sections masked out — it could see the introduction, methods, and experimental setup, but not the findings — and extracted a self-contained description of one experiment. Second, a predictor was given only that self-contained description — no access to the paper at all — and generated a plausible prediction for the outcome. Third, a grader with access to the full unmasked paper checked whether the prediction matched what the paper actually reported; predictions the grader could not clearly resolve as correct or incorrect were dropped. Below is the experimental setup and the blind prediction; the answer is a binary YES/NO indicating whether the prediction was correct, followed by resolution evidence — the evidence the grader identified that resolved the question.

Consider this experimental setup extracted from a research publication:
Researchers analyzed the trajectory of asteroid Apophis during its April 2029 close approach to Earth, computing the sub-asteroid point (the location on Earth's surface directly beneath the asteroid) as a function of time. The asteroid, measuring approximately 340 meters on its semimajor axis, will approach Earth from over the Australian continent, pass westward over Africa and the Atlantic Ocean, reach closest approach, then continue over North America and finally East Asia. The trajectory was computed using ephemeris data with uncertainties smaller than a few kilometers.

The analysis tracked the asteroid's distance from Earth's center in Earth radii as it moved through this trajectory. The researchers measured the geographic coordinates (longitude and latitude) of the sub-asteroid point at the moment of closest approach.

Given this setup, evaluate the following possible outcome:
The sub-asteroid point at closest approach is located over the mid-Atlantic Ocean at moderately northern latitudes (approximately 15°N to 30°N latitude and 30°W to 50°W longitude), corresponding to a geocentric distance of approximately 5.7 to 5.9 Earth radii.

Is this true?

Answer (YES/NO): NO